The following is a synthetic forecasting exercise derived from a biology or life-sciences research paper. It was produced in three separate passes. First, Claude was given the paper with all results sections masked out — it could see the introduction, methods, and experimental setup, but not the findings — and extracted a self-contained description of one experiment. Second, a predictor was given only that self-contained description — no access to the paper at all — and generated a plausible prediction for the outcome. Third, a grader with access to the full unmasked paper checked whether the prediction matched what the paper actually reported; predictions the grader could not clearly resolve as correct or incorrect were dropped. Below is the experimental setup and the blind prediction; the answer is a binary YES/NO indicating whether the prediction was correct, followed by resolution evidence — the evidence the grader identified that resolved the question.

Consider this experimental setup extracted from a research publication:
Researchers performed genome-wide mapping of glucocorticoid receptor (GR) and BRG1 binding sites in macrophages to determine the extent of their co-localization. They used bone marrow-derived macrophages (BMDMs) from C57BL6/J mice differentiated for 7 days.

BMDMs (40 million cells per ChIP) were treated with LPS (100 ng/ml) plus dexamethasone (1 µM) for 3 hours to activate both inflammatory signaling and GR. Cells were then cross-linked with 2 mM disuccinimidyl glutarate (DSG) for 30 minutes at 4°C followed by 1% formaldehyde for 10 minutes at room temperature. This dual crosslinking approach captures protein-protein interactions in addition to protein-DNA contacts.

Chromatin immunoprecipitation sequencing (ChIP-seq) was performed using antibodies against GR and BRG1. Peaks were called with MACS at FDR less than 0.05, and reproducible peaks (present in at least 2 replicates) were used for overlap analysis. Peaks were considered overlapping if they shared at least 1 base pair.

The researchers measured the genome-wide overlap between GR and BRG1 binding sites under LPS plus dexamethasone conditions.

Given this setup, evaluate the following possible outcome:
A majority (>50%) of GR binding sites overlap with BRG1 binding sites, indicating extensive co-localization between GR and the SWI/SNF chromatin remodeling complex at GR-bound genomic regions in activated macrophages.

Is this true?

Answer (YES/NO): YES